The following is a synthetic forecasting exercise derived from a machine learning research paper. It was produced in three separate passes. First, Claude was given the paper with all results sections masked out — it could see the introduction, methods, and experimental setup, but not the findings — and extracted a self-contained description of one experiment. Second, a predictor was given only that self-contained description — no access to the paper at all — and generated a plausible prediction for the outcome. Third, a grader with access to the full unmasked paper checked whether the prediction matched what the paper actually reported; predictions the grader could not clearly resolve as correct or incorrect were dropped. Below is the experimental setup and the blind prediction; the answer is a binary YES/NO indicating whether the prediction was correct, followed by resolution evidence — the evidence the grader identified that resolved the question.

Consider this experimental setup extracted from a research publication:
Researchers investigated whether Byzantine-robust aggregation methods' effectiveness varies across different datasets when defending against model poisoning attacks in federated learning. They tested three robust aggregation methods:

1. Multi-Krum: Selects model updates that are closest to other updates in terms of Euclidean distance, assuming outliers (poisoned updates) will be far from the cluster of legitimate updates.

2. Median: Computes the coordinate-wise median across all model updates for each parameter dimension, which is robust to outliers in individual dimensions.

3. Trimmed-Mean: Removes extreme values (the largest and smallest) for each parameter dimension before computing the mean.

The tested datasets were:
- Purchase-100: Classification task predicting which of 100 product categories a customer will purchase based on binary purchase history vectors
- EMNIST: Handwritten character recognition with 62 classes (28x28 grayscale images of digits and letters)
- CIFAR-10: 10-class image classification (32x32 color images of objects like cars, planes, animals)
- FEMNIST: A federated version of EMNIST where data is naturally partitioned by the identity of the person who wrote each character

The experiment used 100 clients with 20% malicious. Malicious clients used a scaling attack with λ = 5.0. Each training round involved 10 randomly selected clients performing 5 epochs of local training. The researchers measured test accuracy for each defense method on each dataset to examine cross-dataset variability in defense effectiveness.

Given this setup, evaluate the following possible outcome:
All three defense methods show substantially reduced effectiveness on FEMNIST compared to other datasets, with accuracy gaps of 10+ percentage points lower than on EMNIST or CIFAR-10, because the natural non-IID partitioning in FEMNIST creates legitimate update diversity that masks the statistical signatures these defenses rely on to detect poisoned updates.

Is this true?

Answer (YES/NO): NO